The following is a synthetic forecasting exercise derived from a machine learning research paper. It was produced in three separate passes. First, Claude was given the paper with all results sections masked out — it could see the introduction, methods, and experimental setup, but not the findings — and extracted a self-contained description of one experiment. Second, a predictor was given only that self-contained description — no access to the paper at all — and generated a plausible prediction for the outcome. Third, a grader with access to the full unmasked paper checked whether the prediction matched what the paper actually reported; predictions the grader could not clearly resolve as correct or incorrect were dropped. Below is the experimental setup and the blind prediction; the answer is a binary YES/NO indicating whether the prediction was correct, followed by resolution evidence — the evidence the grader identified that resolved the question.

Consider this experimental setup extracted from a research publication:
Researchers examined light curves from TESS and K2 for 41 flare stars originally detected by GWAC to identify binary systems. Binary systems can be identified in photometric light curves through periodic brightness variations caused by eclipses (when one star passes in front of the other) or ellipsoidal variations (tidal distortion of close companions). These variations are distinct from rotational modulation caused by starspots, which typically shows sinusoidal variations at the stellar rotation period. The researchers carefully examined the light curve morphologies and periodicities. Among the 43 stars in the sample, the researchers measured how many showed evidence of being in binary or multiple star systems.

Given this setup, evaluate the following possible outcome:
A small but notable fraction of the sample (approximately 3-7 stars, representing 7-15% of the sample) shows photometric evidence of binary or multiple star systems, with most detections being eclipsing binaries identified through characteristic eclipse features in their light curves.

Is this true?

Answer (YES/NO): NO